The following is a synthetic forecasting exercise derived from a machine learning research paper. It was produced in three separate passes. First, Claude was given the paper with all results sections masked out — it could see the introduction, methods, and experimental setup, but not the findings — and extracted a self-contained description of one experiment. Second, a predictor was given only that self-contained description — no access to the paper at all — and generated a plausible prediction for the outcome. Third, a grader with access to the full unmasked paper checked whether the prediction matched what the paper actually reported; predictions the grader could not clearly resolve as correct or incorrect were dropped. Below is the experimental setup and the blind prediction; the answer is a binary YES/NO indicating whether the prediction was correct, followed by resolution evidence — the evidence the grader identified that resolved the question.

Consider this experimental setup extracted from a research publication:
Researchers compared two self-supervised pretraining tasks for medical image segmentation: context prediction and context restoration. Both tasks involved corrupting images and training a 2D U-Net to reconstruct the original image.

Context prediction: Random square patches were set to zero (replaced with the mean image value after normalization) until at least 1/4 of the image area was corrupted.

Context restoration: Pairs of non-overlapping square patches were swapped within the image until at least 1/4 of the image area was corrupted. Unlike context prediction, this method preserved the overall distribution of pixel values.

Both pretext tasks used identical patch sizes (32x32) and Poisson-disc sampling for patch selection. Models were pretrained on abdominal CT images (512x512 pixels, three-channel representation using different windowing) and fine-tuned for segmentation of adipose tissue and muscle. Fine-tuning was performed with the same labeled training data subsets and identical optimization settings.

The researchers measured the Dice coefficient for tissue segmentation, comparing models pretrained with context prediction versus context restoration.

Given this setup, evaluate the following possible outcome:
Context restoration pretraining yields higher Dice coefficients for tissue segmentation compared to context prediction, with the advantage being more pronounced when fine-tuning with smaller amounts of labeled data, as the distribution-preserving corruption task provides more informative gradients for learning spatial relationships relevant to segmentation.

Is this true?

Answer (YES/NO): YES